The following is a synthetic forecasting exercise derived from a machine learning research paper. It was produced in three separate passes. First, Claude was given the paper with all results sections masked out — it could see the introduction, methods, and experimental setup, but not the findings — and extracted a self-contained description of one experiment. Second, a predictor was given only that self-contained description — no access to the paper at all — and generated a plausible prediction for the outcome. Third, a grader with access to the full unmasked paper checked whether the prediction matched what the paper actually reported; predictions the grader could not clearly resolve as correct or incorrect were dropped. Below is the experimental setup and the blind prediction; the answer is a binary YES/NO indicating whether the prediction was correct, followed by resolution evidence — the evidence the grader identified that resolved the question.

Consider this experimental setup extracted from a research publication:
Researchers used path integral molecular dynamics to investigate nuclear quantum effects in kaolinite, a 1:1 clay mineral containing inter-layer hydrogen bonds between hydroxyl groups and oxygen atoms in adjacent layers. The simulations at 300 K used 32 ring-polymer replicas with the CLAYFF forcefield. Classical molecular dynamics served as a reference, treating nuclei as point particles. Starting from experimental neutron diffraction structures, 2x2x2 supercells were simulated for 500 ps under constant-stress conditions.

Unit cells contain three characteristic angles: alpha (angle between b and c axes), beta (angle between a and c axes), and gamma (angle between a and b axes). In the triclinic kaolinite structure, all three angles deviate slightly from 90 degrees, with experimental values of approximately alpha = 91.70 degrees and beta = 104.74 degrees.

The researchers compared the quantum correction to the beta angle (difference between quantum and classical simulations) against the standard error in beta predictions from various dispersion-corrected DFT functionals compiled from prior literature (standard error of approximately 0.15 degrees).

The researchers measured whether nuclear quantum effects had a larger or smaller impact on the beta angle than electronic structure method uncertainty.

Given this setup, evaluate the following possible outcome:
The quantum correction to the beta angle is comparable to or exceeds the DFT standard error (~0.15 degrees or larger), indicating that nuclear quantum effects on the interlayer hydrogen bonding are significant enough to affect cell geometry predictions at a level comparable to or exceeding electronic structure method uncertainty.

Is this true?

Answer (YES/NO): NO